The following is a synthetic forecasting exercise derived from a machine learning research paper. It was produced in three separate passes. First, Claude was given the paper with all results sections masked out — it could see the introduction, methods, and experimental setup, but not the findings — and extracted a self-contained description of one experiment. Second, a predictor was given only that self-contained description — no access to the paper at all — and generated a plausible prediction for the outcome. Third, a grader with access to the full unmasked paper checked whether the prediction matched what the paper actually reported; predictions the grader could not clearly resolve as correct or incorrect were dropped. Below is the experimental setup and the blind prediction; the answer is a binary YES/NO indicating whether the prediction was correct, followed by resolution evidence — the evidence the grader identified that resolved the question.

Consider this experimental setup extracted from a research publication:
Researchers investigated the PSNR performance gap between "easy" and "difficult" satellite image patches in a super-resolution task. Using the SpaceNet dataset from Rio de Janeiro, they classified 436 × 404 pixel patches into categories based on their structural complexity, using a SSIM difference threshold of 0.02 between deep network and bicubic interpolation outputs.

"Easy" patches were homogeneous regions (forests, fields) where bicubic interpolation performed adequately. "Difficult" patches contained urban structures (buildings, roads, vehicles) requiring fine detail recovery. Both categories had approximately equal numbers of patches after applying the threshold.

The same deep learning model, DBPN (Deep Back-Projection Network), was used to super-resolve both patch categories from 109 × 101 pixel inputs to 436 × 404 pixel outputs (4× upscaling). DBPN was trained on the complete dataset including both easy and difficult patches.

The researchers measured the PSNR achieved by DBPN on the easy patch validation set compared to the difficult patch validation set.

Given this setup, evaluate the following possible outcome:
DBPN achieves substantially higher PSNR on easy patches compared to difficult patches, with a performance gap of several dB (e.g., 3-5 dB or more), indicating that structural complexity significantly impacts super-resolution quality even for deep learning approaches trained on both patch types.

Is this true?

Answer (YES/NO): YES